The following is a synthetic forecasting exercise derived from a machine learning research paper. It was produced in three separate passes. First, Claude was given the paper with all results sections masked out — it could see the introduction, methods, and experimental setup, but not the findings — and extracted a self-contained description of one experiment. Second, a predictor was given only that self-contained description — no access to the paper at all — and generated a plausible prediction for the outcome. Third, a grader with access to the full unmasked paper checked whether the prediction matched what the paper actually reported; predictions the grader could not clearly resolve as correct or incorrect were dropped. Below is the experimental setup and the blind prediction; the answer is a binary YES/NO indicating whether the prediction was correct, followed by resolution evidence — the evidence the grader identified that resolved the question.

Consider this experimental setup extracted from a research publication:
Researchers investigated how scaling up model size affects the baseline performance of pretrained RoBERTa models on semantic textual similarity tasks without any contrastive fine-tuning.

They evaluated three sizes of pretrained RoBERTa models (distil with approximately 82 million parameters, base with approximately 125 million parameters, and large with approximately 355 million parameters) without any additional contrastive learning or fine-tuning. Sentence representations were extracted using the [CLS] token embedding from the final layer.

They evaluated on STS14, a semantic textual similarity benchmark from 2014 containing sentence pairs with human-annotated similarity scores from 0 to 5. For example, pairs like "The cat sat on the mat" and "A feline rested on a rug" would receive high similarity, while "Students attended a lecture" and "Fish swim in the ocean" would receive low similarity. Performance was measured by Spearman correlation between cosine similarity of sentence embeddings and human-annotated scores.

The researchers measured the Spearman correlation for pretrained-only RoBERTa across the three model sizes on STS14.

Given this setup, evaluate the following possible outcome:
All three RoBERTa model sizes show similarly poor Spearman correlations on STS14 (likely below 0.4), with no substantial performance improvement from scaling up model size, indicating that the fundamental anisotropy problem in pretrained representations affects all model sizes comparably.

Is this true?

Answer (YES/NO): NO